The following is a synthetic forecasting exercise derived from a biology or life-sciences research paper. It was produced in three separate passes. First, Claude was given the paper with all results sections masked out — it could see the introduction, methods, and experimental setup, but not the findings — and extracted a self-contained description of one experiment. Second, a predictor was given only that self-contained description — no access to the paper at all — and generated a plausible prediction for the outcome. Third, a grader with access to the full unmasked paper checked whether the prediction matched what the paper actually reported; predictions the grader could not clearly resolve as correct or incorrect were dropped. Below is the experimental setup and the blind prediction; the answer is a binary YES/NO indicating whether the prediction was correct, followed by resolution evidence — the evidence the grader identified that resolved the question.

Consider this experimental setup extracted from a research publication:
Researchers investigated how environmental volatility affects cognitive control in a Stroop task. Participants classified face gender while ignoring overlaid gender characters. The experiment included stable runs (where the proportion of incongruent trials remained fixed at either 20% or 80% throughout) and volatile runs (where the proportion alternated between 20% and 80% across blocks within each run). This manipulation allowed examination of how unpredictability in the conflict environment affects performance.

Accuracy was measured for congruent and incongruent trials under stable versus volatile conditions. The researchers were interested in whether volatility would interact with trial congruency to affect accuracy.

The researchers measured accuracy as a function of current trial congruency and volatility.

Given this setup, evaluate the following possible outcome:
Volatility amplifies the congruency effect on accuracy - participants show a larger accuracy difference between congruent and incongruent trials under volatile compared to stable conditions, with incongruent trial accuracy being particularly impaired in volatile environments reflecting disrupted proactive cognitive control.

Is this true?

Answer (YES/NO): NO